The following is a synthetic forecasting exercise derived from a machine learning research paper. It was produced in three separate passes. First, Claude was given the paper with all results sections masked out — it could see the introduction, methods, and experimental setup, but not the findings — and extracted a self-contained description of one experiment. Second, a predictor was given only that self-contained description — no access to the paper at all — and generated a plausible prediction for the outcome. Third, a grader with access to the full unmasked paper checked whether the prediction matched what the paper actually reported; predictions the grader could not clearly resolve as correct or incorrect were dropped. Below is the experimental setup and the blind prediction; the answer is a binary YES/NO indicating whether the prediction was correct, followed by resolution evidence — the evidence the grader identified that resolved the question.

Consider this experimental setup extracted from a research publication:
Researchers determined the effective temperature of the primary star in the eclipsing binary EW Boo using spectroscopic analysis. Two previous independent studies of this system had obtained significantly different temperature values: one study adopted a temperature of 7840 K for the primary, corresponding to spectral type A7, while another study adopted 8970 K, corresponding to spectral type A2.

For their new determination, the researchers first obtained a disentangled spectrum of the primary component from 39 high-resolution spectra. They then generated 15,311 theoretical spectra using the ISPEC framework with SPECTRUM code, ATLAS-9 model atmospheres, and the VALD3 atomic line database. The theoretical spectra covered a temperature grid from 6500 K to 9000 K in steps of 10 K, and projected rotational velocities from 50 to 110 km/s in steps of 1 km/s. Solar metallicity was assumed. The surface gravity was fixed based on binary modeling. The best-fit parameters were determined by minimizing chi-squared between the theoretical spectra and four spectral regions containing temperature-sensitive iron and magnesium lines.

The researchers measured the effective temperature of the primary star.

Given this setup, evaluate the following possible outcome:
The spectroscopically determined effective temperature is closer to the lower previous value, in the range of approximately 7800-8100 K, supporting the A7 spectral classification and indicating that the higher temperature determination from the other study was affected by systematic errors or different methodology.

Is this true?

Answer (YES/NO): NO